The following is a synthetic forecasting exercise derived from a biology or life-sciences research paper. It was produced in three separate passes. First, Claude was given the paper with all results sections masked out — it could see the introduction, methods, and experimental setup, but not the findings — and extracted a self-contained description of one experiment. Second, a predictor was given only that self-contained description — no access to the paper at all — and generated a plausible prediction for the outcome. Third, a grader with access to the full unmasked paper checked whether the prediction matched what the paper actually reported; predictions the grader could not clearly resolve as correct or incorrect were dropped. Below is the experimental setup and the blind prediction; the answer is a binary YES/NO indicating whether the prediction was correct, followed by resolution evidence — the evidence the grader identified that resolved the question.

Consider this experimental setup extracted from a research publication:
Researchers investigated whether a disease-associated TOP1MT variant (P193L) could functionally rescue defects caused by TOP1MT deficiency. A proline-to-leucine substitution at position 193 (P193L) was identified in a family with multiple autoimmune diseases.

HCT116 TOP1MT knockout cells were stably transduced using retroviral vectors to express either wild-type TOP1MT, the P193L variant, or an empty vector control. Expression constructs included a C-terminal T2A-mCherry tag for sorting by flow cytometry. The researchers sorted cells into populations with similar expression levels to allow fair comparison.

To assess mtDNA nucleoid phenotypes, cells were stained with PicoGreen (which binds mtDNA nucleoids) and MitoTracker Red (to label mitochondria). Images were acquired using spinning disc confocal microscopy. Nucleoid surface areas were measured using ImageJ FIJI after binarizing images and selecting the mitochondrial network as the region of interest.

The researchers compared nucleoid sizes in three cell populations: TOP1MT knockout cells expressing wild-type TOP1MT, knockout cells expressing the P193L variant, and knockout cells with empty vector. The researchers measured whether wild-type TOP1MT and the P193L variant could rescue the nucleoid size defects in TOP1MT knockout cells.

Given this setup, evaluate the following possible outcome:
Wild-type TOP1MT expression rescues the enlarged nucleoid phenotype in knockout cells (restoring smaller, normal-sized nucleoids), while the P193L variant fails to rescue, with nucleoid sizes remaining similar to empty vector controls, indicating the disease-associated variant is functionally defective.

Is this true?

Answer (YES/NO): NO